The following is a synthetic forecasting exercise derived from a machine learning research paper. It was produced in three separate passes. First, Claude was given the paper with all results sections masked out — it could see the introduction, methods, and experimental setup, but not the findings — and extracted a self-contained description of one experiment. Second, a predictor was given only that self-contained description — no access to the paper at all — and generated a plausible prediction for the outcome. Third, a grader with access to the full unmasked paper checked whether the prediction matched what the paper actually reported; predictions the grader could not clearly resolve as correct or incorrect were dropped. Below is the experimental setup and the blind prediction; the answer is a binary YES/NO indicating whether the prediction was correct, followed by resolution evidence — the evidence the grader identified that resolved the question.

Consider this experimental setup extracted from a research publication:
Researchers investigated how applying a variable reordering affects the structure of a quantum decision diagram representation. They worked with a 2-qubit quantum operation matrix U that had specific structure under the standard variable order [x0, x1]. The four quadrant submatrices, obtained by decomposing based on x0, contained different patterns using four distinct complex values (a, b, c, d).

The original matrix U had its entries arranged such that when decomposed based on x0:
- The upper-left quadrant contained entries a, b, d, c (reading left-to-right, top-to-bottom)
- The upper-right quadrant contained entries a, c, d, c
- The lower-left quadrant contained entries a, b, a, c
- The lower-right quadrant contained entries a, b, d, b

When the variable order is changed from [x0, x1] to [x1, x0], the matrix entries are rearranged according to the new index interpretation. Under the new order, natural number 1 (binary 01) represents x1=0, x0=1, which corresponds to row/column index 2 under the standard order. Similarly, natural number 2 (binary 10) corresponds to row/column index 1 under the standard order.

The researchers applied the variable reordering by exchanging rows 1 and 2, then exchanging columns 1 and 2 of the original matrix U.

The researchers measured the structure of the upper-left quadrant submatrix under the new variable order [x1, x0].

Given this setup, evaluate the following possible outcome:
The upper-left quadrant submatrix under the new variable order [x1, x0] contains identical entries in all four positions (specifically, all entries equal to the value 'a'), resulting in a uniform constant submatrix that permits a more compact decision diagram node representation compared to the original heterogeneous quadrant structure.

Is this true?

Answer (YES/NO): YES